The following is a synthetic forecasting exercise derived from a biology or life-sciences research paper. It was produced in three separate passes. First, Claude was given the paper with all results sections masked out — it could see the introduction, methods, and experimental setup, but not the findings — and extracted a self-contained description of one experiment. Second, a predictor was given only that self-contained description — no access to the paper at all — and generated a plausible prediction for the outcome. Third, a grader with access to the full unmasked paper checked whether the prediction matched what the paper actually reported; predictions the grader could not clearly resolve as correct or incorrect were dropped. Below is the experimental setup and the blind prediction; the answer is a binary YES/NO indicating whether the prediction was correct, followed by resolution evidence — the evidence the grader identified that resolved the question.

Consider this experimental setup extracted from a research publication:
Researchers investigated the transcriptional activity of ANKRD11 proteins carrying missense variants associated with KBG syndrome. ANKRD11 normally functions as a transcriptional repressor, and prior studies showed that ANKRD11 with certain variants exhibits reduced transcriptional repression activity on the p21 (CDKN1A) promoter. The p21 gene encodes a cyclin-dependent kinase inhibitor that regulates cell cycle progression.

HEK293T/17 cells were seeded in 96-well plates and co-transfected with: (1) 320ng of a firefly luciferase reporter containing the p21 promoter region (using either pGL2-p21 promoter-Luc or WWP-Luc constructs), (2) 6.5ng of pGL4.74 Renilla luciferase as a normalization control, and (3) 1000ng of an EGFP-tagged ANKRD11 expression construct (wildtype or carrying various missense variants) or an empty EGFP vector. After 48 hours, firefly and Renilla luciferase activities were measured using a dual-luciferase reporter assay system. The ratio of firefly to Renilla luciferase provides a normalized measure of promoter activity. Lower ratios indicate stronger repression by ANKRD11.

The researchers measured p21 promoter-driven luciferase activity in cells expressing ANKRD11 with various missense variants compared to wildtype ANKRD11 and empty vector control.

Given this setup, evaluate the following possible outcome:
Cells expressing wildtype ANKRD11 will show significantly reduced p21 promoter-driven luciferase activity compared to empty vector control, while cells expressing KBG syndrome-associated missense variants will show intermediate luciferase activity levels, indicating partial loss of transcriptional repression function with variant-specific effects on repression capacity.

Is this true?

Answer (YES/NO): NO